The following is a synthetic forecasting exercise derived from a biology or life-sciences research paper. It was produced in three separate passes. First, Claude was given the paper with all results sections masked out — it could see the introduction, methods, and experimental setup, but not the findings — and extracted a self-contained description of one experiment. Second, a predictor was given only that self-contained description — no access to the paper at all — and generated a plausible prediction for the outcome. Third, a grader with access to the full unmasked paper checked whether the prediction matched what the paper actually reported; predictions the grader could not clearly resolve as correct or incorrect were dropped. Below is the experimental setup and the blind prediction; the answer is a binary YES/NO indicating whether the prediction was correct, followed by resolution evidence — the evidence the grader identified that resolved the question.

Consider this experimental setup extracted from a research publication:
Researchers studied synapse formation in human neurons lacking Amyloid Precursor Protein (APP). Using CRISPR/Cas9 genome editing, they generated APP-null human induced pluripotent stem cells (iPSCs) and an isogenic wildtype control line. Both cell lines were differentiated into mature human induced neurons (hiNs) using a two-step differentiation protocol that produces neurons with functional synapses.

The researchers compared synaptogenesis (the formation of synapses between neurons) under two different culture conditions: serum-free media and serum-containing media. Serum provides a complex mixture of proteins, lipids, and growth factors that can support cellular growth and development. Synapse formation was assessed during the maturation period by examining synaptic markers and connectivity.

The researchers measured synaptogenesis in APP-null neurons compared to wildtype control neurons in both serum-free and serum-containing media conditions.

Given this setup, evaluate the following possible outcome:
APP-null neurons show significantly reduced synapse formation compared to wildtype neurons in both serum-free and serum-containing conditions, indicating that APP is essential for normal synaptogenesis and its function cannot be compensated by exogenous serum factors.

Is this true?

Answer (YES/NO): NO